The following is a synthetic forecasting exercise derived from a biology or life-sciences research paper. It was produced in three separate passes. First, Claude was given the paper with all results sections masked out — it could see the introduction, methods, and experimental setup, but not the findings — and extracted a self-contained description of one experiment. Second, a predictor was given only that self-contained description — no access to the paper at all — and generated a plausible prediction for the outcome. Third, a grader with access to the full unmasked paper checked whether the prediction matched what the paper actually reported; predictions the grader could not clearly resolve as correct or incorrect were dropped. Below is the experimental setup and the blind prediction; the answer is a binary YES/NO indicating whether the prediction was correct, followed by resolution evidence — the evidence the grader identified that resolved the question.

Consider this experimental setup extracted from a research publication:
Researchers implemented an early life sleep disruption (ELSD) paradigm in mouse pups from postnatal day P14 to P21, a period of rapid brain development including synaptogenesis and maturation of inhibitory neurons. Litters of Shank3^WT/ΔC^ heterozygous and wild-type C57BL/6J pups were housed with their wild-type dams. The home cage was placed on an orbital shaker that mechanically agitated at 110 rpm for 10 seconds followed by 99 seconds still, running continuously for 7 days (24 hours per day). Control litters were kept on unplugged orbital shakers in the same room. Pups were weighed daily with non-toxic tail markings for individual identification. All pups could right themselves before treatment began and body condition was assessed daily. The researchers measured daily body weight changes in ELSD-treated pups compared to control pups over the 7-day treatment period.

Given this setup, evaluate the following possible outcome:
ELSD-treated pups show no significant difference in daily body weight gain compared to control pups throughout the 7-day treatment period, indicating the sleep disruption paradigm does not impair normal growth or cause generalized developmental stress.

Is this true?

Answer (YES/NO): YES